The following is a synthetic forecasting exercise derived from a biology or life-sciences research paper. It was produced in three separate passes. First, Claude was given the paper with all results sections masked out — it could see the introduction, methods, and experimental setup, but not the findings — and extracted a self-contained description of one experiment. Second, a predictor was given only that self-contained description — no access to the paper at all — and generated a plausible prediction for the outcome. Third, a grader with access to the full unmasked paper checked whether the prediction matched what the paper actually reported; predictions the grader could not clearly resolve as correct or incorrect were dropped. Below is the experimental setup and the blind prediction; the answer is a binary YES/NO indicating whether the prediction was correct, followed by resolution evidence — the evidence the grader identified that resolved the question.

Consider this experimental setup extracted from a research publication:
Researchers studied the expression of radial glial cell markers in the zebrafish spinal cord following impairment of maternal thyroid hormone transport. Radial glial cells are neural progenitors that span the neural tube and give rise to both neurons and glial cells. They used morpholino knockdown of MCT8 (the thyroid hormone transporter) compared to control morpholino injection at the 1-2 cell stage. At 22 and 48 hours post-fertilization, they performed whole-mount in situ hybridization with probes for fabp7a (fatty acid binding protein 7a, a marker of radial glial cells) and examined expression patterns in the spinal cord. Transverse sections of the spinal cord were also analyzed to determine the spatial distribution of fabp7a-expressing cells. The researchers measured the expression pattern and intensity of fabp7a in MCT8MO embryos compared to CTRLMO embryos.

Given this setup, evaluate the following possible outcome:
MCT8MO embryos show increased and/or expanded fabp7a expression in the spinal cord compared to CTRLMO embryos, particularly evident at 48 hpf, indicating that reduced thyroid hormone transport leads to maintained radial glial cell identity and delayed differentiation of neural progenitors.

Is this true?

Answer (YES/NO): NO